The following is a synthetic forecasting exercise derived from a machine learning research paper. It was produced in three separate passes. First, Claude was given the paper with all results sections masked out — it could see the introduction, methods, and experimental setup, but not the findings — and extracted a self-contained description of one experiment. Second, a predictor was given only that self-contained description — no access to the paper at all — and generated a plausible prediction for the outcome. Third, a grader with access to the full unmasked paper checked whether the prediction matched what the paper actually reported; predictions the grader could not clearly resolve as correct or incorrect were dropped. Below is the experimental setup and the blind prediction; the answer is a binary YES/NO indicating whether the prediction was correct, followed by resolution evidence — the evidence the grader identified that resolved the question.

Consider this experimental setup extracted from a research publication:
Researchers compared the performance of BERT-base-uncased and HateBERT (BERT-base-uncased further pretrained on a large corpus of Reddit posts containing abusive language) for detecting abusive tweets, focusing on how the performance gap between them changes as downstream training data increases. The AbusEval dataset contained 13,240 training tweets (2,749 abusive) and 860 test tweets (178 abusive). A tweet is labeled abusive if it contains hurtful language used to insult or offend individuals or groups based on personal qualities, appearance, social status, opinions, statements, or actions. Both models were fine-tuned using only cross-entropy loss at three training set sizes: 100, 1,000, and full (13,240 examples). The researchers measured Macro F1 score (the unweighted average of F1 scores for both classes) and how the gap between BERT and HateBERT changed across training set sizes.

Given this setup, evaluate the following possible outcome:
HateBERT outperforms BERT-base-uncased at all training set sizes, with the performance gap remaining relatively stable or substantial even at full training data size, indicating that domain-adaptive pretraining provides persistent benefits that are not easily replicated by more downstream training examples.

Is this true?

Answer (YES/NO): NO